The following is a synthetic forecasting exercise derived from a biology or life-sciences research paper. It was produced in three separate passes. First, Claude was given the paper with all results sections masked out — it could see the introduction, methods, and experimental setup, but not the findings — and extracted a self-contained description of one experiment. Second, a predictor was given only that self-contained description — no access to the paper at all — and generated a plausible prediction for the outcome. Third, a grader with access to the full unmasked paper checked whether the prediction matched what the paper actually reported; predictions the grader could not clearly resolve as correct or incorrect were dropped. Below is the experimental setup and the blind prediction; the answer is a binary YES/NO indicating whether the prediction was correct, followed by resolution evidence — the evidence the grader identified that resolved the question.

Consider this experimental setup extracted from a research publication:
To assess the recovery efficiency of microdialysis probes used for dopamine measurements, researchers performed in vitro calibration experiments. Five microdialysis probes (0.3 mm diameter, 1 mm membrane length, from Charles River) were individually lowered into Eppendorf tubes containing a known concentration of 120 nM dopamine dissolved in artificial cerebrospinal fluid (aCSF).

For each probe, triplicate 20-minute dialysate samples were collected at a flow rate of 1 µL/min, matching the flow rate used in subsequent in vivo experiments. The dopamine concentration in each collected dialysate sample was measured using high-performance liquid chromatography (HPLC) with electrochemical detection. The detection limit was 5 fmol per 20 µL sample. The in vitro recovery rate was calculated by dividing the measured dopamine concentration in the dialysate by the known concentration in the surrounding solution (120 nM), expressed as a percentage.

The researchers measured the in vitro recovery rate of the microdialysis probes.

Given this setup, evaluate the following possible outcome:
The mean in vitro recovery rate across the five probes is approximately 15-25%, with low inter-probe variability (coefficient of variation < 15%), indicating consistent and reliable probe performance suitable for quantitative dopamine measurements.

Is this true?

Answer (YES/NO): NO